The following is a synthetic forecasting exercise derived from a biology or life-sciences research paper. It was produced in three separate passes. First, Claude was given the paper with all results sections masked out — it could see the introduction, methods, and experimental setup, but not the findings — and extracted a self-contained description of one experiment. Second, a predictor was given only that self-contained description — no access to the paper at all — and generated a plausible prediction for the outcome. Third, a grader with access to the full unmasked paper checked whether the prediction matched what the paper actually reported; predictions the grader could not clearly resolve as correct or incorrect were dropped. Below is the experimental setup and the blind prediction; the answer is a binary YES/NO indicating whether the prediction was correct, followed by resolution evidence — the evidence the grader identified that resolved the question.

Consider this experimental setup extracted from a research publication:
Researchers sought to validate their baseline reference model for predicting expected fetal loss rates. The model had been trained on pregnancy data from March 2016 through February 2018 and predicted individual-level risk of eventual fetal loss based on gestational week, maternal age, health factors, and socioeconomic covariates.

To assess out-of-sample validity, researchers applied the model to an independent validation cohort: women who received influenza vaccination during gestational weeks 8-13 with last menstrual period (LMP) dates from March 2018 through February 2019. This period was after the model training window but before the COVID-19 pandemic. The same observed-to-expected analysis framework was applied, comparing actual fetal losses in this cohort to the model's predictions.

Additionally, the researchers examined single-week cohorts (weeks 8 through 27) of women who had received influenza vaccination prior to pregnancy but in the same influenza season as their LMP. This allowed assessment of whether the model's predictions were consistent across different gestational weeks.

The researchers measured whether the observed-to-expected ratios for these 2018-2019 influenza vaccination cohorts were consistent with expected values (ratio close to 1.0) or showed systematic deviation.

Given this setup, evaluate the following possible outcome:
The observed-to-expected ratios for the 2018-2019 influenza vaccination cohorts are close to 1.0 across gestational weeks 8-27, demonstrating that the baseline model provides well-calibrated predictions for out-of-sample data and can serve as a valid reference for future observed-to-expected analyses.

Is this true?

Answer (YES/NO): NO